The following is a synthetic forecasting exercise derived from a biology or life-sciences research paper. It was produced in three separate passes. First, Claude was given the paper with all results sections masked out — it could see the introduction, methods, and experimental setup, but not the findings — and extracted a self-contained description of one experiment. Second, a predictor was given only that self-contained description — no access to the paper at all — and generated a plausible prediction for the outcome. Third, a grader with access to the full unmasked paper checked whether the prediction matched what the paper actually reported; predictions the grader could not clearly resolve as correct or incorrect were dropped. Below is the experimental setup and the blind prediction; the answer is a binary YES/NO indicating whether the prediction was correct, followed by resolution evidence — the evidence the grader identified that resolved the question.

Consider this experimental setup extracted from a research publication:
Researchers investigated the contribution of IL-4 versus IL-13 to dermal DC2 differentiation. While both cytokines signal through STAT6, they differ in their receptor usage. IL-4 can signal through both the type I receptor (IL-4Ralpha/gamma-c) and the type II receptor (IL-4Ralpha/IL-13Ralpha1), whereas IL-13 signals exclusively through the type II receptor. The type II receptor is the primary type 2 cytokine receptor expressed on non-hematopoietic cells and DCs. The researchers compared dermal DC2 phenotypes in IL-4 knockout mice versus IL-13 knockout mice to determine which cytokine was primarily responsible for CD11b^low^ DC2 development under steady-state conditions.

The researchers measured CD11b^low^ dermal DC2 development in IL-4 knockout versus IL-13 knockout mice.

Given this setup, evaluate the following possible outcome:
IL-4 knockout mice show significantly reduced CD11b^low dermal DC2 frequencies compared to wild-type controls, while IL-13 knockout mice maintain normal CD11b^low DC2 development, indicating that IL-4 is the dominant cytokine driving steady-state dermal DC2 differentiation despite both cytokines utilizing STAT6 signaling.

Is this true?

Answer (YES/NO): NO